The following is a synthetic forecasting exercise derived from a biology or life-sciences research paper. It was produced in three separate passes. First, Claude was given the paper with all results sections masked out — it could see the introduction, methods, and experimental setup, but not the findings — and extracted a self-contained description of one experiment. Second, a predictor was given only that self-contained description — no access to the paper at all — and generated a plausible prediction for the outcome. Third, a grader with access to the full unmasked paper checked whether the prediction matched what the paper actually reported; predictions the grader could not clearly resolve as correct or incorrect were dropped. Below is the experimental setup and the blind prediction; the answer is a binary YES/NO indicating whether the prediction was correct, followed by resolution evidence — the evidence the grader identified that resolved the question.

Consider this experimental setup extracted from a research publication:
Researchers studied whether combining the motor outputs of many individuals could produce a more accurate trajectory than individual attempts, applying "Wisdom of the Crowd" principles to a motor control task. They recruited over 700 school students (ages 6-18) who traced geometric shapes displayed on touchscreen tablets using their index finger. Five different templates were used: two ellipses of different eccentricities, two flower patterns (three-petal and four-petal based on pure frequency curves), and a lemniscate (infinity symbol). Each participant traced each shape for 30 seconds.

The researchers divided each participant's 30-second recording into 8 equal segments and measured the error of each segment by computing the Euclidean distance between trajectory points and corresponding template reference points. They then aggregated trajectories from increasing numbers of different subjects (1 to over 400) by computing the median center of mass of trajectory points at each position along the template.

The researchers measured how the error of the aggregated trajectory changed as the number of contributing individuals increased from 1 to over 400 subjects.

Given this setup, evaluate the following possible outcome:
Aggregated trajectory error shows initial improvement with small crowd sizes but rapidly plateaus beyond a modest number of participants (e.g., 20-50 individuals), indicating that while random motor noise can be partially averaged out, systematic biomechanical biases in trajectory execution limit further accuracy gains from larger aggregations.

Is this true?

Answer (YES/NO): NO